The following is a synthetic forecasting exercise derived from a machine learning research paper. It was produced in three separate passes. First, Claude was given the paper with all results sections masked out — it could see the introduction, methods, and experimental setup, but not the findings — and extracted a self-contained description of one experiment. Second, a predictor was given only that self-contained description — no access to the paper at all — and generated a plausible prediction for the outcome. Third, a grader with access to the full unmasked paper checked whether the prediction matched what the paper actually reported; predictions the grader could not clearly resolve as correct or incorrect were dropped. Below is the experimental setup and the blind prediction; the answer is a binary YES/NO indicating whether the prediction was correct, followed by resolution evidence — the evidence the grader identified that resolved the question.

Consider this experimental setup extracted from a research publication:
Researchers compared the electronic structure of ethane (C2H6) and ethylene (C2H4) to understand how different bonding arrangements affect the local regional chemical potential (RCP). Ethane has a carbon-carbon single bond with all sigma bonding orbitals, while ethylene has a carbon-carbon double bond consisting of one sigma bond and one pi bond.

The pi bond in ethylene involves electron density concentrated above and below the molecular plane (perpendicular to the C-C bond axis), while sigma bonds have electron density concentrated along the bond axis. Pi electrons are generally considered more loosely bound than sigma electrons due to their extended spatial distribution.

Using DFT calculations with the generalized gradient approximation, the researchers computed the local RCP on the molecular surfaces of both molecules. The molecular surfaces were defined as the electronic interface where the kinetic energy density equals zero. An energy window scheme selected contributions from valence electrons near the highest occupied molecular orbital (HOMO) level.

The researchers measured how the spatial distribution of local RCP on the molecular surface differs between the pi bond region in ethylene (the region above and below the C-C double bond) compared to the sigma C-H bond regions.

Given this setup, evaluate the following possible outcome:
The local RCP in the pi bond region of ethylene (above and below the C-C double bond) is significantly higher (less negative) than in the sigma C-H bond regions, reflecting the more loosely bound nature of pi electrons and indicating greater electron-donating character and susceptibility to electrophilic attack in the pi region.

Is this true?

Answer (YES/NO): YES